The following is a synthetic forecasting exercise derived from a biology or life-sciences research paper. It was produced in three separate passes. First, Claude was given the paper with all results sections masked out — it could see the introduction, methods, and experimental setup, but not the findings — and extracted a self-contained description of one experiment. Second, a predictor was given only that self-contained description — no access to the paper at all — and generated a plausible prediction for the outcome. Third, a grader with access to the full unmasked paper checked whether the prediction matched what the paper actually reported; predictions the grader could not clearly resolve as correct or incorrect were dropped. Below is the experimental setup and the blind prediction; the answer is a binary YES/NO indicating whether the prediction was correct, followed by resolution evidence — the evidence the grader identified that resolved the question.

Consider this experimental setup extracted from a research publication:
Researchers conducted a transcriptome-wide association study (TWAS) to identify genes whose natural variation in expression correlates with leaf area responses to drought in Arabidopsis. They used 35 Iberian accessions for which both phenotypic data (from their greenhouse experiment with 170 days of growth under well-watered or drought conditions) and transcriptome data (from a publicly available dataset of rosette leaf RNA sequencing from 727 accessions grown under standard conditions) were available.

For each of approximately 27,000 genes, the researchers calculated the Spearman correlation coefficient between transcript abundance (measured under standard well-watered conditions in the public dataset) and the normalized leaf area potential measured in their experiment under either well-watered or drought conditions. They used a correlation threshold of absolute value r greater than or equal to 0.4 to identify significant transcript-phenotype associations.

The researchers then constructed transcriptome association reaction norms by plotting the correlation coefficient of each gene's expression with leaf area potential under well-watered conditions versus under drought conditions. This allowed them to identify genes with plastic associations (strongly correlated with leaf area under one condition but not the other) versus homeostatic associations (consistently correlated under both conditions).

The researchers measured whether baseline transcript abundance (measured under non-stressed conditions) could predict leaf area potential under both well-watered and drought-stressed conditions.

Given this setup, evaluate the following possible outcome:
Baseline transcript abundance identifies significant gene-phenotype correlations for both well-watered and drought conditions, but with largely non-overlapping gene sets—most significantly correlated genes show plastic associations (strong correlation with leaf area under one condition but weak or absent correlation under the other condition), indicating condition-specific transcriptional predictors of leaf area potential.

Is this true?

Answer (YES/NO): NO